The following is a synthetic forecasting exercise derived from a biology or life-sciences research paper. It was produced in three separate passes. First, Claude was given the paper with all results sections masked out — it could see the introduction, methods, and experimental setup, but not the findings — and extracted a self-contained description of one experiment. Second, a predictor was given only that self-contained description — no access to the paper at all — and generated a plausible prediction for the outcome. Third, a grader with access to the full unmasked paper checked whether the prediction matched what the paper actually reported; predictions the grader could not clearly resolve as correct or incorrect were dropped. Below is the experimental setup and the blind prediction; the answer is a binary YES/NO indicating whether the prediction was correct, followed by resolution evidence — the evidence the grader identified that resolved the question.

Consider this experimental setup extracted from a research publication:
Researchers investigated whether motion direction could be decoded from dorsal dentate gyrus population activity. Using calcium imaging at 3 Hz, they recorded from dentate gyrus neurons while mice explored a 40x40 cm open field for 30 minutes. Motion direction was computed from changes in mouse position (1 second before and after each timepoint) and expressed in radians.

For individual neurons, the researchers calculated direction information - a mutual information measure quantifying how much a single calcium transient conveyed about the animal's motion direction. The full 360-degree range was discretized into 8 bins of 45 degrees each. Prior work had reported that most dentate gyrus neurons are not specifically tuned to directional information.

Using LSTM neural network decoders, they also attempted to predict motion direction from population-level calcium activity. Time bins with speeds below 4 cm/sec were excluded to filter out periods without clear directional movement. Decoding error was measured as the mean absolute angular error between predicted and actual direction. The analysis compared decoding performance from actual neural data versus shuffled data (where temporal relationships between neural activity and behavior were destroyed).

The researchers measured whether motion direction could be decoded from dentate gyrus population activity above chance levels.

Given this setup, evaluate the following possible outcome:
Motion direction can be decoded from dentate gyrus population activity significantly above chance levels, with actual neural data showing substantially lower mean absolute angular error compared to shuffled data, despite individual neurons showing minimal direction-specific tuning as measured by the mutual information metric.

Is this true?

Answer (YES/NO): YES